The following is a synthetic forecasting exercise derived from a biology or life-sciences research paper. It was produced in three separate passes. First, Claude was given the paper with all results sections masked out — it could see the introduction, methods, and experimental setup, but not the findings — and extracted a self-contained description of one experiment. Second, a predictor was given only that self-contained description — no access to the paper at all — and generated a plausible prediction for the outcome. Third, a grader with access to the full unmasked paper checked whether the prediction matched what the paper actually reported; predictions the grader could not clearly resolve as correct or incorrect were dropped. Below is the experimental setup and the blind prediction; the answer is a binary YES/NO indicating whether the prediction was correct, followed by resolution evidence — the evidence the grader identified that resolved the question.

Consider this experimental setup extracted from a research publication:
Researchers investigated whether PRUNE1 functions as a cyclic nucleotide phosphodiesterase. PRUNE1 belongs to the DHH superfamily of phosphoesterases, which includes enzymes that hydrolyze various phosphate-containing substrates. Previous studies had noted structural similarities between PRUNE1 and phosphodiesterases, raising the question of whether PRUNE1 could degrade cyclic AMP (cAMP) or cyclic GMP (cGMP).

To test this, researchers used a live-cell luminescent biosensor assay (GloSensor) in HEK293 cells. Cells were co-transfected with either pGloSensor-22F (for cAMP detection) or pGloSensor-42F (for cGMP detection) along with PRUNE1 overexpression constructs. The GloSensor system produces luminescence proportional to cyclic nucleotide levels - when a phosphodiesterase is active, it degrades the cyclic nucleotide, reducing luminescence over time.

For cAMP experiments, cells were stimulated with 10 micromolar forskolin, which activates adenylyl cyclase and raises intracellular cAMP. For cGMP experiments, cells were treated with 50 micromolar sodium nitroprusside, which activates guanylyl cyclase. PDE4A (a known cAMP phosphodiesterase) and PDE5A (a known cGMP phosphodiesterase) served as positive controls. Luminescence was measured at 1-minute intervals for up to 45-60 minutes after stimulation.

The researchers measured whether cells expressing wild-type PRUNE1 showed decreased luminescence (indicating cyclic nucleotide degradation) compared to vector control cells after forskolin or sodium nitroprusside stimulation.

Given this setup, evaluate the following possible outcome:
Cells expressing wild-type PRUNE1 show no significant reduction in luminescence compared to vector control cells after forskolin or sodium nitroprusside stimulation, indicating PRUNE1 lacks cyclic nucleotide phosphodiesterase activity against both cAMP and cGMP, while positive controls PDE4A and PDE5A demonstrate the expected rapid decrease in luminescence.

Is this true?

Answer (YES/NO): YES